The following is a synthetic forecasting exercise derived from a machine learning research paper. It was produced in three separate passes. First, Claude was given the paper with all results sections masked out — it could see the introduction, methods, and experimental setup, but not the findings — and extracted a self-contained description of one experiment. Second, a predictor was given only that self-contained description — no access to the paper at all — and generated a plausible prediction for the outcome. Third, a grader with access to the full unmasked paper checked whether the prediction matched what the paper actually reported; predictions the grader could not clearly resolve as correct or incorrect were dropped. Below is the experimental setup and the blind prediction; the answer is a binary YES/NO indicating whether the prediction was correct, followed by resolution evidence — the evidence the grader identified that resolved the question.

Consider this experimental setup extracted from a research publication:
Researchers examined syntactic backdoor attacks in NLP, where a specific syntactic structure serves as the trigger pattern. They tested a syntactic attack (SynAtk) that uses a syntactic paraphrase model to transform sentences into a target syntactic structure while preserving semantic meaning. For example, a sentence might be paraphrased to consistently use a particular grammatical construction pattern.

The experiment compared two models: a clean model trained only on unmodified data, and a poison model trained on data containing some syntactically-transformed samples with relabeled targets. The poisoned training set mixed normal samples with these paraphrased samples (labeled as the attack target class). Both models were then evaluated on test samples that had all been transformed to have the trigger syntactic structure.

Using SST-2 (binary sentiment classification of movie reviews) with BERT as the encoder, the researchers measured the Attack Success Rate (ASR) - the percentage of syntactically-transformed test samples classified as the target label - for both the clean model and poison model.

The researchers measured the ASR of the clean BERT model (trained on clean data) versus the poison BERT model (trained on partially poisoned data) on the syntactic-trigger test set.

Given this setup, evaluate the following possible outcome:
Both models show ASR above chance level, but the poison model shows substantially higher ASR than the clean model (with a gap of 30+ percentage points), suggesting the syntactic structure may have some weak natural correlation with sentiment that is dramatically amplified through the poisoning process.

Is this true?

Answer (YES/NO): NO